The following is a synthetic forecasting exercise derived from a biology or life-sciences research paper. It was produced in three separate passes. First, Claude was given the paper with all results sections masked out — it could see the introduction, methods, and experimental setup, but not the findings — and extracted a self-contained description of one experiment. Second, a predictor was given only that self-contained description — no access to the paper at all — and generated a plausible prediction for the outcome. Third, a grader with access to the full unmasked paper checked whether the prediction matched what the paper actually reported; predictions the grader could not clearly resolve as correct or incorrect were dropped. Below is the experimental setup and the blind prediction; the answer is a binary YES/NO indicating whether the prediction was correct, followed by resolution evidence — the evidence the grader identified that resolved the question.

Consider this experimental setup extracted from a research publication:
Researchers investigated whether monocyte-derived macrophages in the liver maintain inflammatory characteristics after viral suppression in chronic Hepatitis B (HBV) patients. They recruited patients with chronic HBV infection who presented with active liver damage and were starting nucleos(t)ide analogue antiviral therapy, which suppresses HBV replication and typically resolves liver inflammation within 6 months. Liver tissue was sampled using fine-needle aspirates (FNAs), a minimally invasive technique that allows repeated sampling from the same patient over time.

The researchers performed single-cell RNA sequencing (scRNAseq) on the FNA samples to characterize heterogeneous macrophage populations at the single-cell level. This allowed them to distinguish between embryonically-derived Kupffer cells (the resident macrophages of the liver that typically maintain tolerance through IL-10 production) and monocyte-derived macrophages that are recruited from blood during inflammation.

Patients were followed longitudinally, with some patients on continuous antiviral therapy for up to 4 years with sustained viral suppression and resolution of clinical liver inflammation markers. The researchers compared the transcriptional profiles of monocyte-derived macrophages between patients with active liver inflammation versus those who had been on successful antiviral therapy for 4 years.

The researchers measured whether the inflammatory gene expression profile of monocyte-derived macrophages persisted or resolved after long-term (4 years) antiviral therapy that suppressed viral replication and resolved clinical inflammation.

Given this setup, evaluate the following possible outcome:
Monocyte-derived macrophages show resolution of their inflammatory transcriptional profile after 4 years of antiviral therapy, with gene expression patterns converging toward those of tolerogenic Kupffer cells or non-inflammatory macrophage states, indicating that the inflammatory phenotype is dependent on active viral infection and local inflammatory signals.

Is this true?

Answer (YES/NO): NO